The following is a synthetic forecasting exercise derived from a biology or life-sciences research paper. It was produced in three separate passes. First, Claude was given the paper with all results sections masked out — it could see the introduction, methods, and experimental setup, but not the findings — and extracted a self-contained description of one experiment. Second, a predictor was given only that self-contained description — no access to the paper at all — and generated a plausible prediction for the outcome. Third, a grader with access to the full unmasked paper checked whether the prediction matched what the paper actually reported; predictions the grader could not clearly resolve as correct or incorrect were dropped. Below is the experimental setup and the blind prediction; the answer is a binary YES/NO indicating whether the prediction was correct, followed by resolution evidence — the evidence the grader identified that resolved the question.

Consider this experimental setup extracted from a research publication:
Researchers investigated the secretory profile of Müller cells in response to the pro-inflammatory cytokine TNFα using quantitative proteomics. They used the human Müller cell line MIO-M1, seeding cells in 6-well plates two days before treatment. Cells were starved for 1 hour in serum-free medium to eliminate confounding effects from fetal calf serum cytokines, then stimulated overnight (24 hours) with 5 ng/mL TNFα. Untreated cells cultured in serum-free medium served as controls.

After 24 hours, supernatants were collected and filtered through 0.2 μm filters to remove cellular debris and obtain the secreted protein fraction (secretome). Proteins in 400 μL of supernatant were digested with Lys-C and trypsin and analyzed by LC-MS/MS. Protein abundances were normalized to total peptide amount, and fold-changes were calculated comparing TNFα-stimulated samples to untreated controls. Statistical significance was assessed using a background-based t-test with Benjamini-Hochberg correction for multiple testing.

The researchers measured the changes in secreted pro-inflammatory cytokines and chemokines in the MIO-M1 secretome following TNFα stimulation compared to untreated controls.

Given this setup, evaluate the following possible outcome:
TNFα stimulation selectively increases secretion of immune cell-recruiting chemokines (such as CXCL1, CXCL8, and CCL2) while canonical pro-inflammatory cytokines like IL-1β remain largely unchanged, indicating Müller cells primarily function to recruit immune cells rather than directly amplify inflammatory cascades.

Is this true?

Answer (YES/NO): NO